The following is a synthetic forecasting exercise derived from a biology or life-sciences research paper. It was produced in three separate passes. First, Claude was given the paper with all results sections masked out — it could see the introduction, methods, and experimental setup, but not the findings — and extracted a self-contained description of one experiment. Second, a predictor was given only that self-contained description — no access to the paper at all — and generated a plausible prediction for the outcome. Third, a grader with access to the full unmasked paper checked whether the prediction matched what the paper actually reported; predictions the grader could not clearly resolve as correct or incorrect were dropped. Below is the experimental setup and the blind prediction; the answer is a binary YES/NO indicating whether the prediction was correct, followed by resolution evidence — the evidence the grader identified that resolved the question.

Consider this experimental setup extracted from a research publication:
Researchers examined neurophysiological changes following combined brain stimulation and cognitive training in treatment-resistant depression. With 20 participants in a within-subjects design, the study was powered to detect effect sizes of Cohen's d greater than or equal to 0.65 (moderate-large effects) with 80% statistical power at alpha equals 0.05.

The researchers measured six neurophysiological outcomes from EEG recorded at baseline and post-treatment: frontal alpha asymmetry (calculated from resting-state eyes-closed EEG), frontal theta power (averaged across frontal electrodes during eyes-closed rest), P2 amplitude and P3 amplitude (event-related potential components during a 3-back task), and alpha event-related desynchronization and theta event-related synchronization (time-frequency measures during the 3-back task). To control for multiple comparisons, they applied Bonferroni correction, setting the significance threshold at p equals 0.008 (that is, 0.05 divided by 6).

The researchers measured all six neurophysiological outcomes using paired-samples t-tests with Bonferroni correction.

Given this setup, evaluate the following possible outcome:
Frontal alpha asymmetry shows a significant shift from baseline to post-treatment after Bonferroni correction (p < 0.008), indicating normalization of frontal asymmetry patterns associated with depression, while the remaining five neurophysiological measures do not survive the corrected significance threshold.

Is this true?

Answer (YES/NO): NO